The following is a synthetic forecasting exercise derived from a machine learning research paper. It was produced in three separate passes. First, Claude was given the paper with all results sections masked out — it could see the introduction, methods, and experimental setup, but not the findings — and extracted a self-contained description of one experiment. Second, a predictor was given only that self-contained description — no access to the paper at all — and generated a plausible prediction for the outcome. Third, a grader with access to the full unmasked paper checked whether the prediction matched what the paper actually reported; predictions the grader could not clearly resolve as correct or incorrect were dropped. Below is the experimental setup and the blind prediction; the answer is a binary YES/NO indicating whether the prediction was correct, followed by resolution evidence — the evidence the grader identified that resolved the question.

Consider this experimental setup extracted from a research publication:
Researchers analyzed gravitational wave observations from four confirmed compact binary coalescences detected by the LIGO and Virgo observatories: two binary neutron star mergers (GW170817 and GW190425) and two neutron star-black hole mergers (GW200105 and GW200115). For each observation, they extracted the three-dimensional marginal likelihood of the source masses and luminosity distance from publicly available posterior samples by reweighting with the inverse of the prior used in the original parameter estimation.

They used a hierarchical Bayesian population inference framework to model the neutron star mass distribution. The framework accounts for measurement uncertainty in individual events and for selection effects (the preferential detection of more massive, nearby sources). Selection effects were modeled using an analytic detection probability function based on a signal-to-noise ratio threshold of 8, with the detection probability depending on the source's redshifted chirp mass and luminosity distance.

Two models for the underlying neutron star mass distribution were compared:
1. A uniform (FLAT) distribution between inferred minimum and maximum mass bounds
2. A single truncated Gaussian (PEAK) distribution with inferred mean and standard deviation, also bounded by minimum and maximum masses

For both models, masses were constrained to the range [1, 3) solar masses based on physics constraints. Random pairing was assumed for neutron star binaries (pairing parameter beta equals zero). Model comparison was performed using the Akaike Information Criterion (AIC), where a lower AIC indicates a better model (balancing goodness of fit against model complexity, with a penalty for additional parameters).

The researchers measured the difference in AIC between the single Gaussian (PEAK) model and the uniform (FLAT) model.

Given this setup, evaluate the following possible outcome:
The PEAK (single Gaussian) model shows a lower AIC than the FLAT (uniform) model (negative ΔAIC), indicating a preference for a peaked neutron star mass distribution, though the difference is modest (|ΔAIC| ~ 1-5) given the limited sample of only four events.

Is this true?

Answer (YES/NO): NO